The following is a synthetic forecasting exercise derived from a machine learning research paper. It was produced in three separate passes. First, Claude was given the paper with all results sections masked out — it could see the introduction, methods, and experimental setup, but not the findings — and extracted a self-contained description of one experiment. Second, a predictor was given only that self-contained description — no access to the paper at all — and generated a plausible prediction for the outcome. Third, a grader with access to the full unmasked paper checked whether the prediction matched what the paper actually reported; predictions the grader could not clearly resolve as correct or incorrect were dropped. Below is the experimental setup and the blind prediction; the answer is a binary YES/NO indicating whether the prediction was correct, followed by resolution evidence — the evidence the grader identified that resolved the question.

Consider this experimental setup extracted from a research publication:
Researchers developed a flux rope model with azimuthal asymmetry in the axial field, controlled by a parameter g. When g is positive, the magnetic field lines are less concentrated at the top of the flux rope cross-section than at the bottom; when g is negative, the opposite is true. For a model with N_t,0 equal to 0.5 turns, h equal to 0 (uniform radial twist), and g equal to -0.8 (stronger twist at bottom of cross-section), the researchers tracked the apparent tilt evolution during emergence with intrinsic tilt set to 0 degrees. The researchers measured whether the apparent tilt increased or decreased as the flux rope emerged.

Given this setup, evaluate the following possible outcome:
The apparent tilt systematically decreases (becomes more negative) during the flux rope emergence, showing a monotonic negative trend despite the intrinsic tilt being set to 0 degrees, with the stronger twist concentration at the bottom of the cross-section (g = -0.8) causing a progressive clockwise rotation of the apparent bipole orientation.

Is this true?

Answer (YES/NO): NO